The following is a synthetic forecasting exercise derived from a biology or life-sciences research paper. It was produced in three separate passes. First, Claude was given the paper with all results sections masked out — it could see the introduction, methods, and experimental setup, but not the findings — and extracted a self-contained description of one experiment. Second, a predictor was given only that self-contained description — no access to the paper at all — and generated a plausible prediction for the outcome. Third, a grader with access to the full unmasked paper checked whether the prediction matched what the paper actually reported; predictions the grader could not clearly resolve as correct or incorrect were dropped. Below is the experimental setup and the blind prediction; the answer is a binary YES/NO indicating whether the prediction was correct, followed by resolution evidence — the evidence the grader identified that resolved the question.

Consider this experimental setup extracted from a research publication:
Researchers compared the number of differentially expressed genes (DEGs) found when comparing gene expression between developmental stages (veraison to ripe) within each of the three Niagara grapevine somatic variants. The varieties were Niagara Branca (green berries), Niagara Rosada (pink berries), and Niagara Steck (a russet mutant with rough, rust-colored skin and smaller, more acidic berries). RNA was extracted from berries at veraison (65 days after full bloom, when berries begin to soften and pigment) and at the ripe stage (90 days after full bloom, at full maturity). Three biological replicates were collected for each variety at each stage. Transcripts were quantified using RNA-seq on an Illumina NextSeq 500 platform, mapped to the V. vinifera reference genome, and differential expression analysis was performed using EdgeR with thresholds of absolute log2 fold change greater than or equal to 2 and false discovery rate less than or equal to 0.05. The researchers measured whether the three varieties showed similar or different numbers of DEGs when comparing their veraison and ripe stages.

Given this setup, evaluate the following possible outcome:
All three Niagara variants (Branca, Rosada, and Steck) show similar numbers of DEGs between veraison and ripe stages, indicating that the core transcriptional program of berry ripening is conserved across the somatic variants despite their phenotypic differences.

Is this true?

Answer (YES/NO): NO